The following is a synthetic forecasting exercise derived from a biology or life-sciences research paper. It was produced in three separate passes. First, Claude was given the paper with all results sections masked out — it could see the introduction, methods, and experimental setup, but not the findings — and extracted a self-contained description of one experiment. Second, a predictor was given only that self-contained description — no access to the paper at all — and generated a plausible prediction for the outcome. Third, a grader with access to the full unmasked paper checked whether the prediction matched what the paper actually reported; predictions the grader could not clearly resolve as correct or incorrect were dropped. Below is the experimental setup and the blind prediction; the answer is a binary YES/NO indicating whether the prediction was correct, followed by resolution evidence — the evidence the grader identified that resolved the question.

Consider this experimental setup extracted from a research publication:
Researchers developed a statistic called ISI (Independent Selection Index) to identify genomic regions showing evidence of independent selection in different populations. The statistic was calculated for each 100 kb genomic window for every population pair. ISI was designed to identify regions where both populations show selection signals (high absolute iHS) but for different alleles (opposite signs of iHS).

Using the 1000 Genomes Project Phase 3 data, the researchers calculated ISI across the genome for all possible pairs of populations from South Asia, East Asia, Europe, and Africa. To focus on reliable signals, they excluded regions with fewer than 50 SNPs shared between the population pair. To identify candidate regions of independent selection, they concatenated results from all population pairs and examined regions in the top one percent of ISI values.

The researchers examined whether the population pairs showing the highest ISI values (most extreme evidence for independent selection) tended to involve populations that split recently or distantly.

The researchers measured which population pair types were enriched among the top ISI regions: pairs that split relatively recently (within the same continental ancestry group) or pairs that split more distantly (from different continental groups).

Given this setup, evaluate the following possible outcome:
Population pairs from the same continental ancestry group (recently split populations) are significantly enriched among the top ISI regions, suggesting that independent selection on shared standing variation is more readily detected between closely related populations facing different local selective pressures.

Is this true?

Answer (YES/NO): NO